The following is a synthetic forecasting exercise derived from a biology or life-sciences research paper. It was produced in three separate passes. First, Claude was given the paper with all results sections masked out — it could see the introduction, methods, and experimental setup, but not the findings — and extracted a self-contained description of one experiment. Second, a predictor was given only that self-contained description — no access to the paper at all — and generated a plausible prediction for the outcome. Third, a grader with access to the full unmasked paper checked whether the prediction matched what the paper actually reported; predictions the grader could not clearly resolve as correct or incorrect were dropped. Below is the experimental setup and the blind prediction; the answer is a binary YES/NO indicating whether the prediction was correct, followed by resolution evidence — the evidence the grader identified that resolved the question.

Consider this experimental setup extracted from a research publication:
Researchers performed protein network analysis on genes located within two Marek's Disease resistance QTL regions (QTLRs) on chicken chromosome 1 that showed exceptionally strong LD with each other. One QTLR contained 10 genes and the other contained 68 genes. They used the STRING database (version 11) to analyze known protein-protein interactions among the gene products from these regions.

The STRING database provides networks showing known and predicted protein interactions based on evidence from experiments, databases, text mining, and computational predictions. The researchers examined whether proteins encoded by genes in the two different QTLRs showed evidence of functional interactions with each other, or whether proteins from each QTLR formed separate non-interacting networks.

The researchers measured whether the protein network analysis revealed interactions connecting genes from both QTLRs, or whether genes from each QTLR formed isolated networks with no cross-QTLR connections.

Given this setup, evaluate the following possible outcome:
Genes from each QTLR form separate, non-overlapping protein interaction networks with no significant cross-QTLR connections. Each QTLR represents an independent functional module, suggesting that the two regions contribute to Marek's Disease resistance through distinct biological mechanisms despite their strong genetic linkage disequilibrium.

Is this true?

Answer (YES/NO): NO